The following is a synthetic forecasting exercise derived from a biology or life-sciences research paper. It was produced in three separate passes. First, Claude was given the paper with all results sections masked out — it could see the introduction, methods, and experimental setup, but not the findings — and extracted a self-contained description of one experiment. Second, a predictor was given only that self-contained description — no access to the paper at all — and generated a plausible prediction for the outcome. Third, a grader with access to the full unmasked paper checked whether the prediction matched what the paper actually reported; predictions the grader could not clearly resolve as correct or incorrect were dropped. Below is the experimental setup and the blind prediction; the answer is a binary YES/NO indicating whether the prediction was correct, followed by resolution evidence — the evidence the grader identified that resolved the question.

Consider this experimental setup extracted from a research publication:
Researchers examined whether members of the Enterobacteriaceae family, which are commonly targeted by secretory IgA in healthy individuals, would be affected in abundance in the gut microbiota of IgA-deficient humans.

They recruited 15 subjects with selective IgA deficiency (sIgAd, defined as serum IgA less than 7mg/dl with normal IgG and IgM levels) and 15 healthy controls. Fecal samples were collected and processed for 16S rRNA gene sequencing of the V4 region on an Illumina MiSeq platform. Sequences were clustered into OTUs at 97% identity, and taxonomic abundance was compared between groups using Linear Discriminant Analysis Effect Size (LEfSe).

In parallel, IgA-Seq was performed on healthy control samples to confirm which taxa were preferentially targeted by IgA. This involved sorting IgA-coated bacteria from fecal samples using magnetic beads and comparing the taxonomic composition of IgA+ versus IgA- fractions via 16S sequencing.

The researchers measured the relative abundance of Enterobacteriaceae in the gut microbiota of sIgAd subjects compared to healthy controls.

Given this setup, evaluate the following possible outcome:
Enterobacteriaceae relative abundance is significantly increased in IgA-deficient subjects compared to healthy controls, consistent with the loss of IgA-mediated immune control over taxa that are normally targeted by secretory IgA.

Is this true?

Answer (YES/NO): YES